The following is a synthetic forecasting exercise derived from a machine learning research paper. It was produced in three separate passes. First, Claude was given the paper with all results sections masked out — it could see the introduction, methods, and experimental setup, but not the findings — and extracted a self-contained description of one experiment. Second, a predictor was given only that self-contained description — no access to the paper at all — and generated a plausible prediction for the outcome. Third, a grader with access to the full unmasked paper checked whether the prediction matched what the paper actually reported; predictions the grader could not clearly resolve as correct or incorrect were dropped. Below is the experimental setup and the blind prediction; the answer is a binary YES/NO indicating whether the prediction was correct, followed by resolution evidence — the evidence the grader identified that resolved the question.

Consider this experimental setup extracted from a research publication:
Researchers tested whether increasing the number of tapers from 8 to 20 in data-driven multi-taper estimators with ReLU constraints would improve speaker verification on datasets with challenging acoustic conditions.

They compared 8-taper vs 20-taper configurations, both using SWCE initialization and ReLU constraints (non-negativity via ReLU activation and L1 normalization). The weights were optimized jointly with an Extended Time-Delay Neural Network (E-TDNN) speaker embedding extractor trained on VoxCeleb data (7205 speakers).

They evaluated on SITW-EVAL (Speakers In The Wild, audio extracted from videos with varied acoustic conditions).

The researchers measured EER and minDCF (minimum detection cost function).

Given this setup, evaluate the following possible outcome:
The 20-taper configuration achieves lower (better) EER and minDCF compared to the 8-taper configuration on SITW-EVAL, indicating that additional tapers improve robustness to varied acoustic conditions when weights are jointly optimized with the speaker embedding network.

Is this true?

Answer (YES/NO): NO